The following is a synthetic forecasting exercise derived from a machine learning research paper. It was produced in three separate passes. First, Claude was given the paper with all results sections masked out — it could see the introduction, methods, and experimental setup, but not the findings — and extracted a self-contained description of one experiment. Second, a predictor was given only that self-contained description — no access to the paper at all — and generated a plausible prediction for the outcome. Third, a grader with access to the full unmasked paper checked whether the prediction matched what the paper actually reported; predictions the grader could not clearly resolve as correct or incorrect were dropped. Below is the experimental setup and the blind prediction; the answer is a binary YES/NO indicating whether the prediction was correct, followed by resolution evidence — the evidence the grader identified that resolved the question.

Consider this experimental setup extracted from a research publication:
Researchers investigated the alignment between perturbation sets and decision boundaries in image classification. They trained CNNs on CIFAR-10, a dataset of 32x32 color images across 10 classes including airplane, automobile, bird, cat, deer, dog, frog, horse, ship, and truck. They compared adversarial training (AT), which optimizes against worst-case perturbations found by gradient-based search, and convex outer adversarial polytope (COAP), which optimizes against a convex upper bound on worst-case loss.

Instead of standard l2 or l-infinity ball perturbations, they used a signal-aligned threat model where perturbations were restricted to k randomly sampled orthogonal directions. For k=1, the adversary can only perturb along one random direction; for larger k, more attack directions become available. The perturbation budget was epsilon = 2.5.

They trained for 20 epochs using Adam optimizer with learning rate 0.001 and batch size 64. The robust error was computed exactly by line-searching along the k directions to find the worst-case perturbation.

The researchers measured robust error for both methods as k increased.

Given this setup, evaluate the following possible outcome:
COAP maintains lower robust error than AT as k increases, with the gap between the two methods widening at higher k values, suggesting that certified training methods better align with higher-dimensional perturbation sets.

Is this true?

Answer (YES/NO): NO